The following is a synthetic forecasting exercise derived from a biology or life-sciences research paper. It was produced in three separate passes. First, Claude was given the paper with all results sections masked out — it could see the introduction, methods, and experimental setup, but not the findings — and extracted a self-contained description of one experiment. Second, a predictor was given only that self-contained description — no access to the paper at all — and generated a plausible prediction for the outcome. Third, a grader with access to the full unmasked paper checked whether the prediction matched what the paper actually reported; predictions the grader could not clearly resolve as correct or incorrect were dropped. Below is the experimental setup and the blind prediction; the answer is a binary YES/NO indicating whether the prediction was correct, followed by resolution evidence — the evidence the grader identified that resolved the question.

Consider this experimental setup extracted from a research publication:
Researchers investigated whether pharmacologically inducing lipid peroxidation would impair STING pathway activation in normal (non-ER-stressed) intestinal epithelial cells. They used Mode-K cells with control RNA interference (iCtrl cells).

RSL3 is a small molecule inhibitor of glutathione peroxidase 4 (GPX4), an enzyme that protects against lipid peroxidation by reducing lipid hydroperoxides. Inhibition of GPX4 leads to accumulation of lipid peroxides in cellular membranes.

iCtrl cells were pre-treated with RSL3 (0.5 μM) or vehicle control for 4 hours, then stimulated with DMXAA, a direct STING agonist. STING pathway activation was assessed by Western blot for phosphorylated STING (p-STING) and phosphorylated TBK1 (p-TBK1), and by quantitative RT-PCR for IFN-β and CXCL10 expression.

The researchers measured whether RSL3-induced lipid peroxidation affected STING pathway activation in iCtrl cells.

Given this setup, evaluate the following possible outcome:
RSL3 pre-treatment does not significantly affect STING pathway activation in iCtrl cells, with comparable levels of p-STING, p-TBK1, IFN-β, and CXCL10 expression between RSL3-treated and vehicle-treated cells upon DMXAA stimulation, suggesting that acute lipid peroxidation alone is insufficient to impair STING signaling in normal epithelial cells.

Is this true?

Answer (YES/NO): NO